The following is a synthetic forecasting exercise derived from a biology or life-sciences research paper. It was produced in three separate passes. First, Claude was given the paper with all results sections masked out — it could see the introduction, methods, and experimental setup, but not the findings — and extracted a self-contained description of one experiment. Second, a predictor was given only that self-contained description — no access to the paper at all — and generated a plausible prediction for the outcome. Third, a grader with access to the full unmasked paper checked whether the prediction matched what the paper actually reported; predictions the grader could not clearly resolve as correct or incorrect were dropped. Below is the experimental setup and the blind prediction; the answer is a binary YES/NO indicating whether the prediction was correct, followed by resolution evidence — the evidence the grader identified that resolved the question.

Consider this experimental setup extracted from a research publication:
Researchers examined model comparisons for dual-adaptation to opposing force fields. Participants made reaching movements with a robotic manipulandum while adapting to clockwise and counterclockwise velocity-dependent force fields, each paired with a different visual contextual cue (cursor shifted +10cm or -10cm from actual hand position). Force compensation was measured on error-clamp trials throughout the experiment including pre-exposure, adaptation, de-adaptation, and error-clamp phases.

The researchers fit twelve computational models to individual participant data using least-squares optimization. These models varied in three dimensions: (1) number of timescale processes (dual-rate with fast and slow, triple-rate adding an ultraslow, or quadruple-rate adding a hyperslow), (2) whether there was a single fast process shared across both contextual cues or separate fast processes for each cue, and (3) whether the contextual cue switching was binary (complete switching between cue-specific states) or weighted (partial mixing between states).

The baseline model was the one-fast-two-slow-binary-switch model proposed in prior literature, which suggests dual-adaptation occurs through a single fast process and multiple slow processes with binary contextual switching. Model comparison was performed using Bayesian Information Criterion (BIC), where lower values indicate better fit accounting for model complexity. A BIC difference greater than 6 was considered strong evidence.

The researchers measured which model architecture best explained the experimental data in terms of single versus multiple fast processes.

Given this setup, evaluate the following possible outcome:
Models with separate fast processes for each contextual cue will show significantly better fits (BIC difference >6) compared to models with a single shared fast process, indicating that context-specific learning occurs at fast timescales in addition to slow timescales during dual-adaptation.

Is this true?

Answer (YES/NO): YES